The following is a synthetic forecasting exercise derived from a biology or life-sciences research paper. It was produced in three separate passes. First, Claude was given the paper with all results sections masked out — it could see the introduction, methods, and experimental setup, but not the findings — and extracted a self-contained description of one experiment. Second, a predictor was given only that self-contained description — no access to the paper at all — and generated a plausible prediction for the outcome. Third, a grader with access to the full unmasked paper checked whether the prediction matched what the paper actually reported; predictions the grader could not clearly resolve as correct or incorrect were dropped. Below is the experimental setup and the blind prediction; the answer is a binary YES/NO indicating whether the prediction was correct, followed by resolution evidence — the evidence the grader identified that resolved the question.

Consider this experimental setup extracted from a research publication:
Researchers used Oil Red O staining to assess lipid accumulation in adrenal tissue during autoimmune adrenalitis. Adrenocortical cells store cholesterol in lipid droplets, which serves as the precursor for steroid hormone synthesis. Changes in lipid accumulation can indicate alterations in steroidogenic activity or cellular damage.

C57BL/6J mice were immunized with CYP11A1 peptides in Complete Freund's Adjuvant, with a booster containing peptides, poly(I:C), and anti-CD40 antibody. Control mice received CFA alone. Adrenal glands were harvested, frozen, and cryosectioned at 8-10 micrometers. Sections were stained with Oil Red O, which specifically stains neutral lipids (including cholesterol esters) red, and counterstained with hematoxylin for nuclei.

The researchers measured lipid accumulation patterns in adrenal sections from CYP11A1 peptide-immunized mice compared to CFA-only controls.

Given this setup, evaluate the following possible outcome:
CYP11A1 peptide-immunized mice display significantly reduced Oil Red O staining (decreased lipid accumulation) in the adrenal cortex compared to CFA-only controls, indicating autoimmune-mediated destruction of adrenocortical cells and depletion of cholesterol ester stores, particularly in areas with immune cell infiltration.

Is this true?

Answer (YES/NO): NO